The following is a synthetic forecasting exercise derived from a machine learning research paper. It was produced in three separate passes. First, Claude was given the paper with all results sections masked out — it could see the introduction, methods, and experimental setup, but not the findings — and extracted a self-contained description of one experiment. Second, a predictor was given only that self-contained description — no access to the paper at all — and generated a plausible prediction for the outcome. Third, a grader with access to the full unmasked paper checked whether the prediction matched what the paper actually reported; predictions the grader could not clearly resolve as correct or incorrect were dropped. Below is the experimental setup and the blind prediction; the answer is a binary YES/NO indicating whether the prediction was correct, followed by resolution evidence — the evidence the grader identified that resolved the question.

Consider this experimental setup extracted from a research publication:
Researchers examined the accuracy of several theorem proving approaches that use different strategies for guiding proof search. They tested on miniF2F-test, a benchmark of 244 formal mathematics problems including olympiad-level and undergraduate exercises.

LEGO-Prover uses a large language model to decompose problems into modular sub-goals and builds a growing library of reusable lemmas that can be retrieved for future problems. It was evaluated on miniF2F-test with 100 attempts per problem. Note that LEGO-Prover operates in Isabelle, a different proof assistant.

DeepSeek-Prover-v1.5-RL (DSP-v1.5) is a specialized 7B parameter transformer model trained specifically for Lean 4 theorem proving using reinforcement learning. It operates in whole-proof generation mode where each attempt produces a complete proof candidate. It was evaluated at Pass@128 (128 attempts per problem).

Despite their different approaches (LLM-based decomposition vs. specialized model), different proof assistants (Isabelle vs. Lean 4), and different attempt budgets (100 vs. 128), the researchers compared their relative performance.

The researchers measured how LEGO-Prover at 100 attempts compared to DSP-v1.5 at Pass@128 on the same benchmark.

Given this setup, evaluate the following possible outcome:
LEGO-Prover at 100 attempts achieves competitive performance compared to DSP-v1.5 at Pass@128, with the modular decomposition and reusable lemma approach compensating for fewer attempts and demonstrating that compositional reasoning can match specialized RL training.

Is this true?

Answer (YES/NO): NO